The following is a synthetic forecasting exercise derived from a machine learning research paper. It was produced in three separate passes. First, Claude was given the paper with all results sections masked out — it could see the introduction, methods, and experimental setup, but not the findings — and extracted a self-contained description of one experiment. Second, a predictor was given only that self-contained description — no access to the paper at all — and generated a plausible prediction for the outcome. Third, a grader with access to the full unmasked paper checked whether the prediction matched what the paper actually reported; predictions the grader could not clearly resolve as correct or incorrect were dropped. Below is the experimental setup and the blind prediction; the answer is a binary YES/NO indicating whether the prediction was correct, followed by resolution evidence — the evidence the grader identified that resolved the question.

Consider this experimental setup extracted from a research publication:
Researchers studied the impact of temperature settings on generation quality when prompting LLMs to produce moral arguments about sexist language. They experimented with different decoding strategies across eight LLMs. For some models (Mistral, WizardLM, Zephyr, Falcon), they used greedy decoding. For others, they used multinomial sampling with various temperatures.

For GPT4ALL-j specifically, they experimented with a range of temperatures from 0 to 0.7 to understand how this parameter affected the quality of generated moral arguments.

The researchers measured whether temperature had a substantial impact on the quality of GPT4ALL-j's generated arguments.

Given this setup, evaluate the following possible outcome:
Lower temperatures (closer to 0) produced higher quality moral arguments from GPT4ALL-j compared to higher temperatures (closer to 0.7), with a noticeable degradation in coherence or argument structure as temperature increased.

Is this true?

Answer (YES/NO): NO